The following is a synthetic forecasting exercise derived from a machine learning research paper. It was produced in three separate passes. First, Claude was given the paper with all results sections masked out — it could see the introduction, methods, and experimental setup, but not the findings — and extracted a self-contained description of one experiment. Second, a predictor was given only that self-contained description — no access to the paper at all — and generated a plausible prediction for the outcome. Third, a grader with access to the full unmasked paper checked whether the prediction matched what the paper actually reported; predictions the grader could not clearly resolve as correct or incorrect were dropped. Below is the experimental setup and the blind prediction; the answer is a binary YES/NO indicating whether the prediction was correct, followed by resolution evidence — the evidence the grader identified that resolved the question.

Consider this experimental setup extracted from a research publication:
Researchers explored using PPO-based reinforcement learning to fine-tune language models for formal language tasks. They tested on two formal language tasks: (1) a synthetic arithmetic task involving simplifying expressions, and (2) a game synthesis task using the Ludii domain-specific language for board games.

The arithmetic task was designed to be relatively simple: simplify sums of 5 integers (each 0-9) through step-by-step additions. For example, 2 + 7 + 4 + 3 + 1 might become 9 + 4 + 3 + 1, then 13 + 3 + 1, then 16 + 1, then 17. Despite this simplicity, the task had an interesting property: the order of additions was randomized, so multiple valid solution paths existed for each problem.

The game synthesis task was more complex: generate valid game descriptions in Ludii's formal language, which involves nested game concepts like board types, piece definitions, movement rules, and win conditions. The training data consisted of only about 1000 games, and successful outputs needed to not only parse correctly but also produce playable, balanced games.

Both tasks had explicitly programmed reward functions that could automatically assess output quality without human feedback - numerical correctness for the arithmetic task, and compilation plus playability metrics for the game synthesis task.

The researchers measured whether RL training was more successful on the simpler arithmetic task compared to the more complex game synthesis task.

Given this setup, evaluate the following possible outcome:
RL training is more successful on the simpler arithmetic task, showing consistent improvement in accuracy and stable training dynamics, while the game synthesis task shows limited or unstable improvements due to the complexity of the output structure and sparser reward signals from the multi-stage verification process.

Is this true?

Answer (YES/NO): NO